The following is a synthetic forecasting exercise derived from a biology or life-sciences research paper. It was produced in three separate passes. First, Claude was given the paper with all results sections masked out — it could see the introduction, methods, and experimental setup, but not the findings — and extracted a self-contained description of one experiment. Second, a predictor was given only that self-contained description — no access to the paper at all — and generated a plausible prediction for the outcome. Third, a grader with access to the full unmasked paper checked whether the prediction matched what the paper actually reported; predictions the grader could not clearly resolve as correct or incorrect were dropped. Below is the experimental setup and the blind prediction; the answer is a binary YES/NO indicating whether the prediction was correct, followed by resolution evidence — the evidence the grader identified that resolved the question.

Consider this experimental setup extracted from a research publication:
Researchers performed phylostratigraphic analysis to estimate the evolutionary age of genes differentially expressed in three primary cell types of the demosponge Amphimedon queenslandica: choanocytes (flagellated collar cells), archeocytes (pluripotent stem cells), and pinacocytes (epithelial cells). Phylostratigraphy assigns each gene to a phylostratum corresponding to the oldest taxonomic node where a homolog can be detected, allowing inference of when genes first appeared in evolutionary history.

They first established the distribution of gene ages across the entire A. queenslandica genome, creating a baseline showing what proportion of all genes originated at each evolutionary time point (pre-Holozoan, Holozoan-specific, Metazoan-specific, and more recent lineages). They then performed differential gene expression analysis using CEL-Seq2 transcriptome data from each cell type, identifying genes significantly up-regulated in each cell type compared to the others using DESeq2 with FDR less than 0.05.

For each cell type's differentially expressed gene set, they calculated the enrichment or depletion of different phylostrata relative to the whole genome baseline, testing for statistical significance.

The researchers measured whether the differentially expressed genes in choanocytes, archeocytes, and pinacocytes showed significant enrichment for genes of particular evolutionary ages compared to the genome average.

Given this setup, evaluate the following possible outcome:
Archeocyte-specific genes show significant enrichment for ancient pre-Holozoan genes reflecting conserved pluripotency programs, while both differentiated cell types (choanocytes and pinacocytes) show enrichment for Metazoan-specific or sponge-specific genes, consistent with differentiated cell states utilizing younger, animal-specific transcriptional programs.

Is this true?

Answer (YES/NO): NO